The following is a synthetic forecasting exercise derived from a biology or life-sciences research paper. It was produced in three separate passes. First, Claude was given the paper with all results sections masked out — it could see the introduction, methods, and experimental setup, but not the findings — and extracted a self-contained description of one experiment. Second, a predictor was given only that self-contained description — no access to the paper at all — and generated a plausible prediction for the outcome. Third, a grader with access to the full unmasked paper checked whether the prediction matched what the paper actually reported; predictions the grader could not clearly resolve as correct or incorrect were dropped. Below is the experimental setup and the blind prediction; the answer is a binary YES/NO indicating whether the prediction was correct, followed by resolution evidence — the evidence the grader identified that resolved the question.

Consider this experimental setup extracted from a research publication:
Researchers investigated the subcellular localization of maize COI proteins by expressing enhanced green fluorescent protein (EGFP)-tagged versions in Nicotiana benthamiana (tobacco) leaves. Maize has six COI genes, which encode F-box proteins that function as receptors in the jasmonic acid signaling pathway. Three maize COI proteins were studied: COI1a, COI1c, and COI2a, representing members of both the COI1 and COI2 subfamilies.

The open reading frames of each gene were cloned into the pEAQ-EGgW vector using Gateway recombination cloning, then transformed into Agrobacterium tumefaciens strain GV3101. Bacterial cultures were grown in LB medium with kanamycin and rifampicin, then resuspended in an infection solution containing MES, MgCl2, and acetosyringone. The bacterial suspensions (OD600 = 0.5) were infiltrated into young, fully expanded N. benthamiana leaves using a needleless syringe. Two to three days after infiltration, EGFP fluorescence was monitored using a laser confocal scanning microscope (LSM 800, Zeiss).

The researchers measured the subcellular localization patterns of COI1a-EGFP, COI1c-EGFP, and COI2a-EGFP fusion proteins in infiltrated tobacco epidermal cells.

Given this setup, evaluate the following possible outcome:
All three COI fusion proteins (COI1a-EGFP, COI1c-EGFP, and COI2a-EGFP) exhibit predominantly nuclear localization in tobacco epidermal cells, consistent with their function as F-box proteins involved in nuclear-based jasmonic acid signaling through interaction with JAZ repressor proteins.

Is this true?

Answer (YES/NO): NO